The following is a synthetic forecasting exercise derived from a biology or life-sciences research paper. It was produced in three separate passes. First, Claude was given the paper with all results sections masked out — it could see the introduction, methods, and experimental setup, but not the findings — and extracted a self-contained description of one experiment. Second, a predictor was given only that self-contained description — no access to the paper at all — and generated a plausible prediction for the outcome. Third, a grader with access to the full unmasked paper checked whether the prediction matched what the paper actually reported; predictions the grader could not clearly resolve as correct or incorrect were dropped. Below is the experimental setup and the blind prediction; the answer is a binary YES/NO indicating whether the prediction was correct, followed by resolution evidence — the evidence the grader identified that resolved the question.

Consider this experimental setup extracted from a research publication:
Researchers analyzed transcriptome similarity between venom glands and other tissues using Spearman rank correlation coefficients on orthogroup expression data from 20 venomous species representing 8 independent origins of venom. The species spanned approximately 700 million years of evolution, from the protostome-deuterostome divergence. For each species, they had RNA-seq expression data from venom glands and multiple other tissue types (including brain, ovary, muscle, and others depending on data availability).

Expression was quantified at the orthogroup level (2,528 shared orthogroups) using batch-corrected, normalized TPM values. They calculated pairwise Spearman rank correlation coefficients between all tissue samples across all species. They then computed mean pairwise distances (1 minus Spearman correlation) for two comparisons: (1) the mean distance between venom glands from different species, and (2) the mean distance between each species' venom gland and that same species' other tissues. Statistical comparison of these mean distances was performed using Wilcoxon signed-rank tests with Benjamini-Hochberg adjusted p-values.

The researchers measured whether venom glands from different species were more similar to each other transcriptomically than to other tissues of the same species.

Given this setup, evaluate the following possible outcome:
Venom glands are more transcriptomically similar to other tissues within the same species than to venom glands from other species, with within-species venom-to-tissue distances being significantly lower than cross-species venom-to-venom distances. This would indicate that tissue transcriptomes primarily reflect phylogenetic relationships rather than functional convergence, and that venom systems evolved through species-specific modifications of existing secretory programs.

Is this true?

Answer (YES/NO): NO